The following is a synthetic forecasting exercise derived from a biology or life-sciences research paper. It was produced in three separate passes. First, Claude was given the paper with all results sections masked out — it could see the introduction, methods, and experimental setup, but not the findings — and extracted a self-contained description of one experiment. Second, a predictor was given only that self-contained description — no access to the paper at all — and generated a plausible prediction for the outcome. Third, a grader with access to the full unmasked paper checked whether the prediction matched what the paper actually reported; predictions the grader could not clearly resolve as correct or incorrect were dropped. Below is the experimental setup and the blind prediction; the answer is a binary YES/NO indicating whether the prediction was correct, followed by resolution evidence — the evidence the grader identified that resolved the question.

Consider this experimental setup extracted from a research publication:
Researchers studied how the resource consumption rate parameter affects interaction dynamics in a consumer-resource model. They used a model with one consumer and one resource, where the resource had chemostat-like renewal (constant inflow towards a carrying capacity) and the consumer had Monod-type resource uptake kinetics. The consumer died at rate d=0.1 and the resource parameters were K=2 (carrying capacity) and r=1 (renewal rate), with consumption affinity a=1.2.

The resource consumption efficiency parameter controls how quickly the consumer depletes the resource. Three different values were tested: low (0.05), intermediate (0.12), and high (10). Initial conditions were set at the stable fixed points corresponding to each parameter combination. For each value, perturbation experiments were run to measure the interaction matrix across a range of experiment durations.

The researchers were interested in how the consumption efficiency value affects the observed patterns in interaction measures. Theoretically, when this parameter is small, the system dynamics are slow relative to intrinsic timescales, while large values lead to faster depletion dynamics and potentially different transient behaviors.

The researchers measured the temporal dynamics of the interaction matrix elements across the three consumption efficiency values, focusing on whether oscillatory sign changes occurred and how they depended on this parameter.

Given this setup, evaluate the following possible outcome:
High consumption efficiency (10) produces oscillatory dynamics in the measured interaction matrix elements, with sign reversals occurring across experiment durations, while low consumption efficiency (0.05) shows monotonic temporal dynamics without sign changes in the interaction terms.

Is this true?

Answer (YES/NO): YES